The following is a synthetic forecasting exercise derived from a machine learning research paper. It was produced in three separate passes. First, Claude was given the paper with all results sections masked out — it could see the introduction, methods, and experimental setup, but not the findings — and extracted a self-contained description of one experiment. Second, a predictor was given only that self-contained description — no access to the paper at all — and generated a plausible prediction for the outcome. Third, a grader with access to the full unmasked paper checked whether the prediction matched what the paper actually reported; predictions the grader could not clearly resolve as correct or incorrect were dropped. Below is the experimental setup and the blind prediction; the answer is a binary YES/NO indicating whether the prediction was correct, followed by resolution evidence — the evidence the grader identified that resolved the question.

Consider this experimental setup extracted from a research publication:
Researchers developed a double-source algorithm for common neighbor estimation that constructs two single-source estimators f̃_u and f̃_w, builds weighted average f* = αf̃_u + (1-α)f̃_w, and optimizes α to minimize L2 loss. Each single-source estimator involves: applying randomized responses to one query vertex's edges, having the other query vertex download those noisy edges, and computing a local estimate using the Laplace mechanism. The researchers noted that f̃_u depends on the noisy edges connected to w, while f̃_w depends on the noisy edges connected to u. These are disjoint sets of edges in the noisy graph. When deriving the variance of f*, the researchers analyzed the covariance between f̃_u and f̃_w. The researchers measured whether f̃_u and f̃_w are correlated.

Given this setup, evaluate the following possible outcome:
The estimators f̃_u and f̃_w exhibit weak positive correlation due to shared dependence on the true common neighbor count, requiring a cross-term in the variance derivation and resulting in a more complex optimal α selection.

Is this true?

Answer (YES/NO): NO